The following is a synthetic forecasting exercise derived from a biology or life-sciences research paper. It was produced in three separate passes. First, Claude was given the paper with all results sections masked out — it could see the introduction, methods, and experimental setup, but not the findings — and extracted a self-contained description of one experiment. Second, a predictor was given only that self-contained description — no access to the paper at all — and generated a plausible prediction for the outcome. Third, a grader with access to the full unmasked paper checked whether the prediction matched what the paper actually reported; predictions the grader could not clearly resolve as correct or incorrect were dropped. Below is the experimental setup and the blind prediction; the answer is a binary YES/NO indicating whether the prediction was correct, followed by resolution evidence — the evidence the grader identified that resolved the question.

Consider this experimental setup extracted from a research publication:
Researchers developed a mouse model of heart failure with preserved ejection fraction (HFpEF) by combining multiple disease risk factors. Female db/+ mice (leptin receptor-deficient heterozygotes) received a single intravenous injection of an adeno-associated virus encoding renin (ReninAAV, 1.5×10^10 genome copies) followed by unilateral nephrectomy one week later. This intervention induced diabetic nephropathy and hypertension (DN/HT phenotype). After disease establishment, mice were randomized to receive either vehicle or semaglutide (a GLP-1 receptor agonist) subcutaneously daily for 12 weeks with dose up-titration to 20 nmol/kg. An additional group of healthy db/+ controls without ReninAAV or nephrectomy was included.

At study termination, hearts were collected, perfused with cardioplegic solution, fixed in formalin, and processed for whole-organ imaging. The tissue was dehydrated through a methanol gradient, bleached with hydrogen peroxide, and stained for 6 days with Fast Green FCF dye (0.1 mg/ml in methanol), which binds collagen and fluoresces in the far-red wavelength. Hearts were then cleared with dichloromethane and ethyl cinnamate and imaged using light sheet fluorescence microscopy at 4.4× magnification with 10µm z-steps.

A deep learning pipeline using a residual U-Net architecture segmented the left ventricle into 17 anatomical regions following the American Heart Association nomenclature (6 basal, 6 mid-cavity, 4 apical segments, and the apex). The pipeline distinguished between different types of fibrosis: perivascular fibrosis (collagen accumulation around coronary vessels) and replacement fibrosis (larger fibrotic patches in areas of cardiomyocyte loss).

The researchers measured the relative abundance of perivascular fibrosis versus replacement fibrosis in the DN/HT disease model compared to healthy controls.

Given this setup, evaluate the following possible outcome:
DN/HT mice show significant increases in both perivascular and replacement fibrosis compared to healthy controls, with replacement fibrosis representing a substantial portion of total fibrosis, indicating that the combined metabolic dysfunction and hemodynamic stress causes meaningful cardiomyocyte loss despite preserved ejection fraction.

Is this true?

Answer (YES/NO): NO